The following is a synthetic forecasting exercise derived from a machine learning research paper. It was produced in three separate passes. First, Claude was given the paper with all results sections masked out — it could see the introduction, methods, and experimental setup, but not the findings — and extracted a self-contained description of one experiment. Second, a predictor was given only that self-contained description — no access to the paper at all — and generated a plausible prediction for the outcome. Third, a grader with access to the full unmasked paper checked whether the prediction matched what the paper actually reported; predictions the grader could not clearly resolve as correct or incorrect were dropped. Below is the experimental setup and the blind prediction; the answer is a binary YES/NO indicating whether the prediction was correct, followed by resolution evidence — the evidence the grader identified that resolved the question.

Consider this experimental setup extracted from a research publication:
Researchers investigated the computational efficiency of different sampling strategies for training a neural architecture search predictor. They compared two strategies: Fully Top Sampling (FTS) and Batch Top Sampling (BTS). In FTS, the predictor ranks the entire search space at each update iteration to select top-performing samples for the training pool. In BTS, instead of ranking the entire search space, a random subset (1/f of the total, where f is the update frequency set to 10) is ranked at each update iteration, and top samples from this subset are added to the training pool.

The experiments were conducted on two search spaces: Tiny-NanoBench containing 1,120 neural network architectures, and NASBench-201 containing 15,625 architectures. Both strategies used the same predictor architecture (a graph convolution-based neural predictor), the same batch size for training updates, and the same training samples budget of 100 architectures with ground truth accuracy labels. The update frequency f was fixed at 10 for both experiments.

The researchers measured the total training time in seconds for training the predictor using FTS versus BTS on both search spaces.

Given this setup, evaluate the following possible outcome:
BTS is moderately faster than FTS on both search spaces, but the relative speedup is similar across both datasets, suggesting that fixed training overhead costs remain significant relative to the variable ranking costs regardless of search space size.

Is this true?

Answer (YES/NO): NO